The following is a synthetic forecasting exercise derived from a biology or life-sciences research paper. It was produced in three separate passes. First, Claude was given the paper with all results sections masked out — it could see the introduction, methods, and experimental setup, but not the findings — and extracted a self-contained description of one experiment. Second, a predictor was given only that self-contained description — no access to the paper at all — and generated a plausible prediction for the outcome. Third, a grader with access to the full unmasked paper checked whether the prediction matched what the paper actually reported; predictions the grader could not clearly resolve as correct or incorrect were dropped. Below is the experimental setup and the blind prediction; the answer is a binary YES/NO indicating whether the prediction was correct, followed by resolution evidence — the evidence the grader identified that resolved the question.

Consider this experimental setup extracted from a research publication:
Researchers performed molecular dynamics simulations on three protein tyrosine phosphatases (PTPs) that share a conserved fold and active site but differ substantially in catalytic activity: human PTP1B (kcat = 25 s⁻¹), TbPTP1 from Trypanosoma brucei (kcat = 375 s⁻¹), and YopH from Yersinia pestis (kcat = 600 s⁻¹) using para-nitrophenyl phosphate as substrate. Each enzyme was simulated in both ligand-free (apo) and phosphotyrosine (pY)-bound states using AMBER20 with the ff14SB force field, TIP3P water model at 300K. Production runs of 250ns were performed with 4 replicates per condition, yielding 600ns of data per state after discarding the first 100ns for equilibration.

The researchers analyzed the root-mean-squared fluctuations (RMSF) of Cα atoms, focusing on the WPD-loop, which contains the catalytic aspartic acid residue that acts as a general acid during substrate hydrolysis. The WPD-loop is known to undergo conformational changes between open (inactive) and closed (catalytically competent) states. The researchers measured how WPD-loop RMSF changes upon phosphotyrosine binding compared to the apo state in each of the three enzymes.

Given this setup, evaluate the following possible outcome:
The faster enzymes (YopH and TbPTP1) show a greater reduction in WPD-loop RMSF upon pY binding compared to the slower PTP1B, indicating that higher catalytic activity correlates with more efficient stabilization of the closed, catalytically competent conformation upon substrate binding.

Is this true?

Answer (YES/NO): NO